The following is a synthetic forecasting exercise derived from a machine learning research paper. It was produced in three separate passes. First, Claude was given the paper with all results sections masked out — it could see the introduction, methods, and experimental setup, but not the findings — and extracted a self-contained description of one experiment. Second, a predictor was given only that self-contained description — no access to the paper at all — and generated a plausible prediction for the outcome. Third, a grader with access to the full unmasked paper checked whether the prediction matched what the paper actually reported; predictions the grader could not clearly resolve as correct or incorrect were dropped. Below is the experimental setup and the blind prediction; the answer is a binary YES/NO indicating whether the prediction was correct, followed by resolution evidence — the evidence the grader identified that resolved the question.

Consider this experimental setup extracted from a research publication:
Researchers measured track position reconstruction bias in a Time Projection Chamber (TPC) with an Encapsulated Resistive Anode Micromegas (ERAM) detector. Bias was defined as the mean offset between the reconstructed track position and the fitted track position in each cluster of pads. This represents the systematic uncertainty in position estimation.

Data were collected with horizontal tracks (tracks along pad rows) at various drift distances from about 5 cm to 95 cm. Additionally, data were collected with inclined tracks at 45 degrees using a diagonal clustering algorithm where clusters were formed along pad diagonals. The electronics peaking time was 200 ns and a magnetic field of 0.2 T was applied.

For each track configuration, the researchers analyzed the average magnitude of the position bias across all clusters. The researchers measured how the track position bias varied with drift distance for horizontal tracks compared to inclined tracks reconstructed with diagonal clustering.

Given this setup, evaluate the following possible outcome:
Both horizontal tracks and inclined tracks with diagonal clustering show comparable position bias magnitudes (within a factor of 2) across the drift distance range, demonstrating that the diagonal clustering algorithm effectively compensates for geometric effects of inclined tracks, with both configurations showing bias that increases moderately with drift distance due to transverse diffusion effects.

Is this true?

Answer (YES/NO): NO